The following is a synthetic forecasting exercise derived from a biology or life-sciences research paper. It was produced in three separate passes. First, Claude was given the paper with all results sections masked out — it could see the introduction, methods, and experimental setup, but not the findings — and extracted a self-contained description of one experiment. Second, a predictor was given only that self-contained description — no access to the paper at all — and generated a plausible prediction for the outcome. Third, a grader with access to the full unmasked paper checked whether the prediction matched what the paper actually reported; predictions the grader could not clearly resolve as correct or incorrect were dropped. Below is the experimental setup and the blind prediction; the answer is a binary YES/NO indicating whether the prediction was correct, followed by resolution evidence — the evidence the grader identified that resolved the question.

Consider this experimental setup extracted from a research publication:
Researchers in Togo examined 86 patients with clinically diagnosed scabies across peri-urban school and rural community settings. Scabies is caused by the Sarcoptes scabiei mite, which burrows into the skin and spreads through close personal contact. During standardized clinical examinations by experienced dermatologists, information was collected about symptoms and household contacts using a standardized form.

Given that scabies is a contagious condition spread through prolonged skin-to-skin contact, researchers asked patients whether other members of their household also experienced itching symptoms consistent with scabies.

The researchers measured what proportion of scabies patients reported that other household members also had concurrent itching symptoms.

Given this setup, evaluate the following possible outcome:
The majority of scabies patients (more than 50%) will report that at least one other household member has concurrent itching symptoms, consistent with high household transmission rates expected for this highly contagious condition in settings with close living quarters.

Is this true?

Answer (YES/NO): YES